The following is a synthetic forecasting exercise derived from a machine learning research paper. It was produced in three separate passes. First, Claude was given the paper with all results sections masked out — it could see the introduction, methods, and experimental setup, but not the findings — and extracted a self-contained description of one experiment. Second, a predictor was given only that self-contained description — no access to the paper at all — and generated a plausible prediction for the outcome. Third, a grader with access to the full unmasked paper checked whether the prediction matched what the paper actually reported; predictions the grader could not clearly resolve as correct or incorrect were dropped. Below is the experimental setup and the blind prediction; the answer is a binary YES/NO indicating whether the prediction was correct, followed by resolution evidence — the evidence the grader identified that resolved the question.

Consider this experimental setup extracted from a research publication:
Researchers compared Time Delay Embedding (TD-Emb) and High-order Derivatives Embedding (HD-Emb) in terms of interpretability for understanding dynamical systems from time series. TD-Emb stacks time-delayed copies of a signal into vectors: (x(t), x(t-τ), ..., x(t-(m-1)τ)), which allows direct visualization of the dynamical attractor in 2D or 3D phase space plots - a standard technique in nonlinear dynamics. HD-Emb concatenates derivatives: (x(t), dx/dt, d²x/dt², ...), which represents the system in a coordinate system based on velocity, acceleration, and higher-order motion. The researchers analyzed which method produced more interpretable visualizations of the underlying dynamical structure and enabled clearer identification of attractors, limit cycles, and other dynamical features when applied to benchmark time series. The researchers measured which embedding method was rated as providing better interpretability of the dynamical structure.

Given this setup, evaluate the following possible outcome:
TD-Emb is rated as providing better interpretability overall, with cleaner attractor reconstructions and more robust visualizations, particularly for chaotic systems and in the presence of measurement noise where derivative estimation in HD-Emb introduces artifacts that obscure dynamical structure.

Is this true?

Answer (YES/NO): YES